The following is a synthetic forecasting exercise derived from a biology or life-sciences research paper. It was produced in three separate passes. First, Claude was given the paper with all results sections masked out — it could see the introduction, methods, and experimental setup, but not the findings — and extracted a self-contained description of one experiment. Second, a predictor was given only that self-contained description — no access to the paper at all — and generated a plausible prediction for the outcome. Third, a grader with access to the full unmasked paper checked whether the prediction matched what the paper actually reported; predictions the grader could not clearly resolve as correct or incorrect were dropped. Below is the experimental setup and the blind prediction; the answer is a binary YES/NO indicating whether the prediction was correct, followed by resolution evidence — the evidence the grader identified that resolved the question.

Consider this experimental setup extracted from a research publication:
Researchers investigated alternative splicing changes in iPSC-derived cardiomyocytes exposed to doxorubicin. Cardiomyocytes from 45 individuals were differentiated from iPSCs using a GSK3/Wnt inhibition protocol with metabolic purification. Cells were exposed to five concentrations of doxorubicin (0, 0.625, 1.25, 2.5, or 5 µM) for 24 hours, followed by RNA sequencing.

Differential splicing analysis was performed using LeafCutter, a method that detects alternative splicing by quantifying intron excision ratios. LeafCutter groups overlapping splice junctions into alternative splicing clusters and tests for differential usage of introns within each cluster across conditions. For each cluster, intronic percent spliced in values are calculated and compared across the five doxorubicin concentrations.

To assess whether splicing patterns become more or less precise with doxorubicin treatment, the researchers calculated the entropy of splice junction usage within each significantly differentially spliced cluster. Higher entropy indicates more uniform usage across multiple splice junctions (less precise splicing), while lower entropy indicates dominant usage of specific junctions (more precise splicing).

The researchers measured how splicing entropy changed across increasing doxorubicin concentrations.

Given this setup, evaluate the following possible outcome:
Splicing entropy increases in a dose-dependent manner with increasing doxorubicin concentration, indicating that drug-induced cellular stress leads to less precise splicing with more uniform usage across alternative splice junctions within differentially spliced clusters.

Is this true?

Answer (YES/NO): YES